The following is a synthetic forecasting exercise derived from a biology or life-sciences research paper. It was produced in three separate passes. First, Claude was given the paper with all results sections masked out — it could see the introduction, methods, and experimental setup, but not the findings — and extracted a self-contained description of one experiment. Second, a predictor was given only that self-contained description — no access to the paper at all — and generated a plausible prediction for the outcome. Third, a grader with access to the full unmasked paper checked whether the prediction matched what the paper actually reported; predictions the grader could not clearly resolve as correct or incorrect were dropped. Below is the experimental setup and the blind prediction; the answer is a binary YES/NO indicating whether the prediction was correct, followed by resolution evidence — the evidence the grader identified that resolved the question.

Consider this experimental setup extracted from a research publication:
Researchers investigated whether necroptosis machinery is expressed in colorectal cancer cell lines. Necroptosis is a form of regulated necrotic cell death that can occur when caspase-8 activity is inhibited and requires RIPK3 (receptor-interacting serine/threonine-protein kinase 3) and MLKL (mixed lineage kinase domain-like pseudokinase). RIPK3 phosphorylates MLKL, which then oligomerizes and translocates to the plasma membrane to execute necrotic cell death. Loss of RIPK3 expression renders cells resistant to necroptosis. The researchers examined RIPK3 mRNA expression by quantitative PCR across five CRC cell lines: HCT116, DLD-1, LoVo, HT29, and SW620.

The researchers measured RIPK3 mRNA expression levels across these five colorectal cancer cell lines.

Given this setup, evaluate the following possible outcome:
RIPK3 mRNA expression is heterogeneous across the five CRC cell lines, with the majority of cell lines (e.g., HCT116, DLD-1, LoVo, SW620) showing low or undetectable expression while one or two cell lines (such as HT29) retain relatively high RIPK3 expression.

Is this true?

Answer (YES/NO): NO